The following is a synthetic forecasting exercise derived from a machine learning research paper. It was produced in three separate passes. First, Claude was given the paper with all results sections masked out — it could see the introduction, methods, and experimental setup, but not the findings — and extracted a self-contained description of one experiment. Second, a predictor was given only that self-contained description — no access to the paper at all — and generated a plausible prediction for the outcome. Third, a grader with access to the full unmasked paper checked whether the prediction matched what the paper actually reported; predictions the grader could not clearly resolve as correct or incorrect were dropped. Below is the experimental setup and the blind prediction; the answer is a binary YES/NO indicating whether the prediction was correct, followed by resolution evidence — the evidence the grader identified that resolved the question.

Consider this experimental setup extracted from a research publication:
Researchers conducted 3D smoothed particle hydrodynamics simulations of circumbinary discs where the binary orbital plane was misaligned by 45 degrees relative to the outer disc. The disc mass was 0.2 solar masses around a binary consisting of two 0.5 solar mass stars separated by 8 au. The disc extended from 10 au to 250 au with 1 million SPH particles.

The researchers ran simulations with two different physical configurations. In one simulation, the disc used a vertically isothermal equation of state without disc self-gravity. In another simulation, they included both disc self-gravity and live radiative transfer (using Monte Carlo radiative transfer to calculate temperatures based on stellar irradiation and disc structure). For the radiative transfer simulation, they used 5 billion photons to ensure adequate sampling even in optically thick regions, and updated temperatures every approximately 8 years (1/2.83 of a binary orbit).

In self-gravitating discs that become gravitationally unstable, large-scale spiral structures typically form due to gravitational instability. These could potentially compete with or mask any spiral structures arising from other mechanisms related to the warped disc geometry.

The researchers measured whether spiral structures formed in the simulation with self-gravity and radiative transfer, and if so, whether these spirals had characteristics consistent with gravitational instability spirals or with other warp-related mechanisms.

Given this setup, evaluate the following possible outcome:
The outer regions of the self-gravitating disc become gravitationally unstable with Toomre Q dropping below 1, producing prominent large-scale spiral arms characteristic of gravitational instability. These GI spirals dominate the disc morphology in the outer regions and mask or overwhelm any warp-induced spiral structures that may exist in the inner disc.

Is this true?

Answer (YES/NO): NO